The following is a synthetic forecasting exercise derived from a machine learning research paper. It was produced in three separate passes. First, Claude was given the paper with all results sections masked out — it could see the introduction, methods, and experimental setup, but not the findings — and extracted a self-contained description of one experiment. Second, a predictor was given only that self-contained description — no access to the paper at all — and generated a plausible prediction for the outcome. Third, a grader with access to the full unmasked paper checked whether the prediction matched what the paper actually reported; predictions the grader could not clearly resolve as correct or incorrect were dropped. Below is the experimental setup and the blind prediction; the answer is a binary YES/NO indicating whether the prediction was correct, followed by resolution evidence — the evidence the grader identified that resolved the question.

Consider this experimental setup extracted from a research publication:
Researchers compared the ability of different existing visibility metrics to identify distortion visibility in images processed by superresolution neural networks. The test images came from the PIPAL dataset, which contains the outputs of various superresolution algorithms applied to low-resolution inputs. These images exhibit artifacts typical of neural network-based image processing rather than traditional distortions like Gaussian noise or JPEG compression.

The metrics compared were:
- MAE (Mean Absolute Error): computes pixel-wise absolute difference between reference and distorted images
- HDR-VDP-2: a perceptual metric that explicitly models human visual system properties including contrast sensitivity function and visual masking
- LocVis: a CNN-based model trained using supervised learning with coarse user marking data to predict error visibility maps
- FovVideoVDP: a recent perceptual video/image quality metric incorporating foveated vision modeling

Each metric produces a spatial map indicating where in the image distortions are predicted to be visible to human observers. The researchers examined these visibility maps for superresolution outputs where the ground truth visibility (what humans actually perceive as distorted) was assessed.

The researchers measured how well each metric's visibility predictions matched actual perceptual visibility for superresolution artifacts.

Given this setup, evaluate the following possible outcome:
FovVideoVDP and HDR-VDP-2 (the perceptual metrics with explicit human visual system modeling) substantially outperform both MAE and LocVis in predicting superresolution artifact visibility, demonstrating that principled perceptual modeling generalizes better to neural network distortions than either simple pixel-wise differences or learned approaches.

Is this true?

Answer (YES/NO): NO